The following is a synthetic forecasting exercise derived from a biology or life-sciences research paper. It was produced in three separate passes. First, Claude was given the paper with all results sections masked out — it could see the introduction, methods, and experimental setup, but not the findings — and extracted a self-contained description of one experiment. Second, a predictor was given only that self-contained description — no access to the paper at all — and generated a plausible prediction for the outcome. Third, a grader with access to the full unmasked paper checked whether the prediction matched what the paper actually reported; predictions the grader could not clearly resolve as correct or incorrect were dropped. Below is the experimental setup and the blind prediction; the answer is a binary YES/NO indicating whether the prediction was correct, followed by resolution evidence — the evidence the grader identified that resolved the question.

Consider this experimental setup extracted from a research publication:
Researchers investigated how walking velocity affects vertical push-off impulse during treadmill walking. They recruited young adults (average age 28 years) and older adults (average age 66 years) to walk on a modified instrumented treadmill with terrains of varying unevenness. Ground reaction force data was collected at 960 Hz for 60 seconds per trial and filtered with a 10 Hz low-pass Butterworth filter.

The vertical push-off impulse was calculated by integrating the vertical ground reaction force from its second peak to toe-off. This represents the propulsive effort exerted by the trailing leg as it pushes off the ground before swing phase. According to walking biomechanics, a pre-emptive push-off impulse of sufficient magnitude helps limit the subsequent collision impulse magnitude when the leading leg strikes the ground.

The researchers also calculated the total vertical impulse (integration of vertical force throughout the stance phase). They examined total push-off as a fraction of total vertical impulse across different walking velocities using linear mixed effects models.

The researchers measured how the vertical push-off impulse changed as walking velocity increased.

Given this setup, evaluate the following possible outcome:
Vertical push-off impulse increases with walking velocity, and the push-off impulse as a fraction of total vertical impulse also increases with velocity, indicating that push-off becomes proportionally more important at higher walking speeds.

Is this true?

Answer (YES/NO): NO